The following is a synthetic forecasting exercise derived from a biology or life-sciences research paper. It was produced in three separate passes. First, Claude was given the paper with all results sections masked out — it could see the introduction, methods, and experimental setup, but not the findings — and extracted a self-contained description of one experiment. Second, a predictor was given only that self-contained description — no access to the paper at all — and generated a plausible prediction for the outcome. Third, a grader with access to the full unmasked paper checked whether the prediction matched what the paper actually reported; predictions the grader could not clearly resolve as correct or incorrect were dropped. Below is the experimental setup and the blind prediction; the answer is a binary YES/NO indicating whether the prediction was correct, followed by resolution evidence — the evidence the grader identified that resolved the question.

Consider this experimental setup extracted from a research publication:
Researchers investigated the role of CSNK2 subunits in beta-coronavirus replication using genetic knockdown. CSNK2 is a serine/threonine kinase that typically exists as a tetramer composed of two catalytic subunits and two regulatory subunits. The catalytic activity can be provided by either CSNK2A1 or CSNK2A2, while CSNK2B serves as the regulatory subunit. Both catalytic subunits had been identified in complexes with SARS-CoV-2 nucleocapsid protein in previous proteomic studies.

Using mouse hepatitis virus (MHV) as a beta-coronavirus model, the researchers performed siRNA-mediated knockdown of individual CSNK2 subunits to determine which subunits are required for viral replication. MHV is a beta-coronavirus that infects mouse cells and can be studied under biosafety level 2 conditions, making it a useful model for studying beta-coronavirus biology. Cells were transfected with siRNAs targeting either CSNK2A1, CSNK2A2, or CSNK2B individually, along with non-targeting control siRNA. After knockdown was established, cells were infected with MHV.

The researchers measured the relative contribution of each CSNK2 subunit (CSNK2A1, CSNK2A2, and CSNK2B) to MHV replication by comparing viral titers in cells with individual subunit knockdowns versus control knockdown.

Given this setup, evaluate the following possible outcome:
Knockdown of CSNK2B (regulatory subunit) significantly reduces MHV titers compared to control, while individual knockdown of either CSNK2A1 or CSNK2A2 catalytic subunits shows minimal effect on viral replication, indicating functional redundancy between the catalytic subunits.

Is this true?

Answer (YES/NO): NO